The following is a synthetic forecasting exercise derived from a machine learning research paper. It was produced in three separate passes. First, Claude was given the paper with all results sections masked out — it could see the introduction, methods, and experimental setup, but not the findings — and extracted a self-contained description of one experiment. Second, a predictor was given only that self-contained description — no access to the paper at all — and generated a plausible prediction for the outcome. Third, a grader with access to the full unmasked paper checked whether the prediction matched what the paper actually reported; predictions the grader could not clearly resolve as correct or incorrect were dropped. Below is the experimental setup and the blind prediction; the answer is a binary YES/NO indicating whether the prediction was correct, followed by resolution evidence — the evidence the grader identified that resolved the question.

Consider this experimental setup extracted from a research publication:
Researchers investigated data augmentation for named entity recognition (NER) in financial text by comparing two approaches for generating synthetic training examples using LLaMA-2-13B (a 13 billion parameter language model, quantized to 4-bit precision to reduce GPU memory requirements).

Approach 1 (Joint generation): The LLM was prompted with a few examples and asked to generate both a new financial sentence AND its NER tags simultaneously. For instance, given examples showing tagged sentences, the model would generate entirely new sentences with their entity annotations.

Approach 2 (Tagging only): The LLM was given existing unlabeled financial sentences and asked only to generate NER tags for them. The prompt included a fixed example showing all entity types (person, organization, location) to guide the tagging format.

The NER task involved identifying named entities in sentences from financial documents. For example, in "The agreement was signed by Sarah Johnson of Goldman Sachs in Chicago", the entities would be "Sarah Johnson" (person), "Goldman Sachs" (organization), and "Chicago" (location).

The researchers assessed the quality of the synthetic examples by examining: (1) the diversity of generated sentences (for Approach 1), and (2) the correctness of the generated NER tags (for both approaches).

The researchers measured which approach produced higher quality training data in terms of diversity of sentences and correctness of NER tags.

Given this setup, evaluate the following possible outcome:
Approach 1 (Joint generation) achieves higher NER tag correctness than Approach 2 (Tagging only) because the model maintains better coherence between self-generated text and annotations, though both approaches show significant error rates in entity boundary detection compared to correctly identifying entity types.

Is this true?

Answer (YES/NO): NO